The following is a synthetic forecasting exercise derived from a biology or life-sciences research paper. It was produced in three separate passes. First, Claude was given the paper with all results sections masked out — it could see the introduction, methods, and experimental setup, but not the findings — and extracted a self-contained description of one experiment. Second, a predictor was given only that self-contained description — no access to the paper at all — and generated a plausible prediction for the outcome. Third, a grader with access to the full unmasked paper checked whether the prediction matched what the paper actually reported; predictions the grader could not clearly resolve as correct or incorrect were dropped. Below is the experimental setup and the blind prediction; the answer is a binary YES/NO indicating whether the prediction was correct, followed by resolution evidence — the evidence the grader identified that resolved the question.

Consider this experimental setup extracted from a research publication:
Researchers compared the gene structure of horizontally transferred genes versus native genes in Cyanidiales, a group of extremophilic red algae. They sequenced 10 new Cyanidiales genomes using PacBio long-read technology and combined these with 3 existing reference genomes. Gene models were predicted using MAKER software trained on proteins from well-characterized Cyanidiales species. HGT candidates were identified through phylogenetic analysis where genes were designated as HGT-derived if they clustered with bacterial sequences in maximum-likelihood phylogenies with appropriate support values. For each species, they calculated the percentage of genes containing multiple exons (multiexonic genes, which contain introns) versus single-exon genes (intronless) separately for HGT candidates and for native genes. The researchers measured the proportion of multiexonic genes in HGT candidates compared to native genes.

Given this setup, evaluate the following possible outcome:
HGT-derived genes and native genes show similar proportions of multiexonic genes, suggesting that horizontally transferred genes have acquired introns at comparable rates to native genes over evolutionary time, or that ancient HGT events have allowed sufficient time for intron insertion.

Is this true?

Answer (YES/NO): NO